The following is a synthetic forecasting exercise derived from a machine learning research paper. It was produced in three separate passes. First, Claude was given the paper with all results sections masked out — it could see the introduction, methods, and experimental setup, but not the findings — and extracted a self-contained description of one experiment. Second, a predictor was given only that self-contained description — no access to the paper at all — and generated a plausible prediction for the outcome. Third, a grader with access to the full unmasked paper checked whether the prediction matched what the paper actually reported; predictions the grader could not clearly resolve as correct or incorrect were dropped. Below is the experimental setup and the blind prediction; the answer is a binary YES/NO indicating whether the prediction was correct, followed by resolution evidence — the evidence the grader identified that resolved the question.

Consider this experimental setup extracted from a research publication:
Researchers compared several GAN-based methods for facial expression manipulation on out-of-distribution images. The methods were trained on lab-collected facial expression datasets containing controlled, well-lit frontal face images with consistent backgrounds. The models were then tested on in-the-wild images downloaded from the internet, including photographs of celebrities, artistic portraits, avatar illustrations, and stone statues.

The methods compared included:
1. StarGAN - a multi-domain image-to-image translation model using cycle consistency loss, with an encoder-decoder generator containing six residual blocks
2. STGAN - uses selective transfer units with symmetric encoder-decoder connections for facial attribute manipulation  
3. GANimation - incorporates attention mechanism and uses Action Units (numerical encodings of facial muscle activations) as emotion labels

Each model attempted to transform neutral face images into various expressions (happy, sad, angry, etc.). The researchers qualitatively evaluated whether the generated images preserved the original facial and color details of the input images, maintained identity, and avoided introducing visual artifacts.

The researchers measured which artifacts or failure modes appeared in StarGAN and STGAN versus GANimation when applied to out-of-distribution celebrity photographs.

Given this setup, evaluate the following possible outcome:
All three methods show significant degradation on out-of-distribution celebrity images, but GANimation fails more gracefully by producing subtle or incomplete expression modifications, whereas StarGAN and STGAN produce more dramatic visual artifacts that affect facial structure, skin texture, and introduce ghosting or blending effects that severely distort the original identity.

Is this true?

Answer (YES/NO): NO